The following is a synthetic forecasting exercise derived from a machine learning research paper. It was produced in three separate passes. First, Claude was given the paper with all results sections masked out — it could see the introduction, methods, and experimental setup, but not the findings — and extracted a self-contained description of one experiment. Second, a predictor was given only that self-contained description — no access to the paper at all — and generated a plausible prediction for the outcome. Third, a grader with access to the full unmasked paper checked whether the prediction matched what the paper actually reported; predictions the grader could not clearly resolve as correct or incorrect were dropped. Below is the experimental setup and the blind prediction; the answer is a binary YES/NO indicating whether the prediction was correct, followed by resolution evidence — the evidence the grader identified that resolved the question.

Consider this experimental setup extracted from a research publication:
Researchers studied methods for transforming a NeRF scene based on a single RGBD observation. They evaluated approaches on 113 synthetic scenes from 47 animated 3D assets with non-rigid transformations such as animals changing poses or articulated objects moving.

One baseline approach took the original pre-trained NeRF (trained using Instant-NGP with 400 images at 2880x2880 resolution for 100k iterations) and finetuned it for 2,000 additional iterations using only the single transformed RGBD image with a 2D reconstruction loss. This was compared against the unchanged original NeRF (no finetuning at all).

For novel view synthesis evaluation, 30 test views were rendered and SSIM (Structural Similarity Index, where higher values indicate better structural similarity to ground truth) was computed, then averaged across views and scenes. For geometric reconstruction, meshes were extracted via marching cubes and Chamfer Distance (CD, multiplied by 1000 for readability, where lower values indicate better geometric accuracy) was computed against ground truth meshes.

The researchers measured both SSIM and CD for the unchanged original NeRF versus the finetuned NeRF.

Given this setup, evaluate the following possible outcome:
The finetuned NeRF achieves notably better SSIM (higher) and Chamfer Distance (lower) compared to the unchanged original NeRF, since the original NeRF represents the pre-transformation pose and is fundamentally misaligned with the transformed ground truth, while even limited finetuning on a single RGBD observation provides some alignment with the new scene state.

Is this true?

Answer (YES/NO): NO